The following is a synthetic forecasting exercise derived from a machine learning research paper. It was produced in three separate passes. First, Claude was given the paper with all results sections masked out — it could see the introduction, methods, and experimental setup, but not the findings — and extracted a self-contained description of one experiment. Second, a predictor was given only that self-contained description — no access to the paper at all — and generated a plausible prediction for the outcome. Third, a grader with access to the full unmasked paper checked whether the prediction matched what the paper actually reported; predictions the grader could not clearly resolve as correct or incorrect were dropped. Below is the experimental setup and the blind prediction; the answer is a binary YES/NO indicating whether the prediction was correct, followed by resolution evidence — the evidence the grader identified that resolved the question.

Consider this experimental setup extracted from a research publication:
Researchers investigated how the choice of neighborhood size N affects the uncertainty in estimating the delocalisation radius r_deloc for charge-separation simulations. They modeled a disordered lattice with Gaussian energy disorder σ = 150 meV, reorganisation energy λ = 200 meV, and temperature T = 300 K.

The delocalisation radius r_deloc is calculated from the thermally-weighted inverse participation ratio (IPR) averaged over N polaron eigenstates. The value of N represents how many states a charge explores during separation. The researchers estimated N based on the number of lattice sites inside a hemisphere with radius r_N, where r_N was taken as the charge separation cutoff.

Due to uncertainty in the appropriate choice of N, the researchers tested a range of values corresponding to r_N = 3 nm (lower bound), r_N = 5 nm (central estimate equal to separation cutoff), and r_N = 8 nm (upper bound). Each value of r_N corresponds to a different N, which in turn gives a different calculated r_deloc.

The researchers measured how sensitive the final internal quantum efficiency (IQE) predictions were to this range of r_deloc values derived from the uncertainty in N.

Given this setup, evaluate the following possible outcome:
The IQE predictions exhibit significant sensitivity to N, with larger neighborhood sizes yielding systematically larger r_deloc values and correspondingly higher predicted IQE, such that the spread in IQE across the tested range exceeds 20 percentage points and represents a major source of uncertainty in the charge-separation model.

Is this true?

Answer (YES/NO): NO